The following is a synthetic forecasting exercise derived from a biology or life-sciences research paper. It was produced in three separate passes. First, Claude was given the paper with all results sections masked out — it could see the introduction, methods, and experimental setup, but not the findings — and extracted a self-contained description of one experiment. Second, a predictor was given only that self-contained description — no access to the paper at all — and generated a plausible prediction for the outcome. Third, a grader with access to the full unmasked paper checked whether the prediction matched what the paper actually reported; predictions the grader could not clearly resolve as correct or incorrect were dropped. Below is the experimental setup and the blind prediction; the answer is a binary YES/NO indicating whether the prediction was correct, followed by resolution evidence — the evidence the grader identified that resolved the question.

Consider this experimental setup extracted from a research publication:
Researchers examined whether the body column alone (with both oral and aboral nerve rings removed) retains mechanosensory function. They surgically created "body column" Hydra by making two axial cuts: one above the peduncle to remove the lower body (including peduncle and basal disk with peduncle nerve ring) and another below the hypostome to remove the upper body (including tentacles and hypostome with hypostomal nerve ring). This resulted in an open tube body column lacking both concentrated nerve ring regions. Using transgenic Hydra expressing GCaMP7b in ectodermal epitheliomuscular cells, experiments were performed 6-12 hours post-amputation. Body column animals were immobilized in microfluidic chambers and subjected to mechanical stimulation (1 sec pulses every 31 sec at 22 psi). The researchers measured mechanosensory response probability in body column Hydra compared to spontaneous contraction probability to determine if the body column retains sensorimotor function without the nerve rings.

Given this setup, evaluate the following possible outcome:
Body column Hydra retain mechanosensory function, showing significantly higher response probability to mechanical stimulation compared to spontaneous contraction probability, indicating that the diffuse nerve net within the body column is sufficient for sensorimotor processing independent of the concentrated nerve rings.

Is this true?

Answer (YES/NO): NO